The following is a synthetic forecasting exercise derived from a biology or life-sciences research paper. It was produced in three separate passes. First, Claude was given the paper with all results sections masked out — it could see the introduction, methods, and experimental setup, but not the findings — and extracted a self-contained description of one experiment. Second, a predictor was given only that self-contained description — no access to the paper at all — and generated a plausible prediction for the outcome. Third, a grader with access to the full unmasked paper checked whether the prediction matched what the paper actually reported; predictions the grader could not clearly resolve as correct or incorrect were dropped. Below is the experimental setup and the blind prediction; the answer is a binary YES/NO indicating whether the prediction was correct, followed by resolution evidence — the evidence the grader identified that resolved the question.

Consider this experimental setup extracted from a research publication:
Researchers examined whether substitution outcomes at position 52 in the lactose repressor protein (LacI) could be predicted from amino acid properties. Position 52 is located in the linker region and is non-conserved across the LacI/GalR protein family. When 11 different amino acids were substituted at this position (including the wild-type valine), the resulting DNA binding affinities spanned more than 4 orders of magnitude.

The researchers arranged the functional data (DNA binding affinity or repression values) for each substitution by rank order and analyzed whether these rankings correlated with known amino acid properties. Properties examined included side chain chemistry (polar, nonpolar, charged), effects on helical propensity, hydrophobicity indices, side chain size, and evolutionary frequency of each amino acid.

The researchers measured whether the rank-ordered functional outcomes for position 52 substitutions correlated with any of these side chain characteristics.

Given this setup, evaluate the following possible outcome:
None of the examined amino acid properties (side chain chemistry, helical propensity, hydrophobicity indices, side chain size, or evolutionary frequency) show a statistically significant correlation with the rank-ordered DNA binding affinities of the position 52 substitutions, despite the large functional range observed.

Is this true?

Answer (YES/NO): YES